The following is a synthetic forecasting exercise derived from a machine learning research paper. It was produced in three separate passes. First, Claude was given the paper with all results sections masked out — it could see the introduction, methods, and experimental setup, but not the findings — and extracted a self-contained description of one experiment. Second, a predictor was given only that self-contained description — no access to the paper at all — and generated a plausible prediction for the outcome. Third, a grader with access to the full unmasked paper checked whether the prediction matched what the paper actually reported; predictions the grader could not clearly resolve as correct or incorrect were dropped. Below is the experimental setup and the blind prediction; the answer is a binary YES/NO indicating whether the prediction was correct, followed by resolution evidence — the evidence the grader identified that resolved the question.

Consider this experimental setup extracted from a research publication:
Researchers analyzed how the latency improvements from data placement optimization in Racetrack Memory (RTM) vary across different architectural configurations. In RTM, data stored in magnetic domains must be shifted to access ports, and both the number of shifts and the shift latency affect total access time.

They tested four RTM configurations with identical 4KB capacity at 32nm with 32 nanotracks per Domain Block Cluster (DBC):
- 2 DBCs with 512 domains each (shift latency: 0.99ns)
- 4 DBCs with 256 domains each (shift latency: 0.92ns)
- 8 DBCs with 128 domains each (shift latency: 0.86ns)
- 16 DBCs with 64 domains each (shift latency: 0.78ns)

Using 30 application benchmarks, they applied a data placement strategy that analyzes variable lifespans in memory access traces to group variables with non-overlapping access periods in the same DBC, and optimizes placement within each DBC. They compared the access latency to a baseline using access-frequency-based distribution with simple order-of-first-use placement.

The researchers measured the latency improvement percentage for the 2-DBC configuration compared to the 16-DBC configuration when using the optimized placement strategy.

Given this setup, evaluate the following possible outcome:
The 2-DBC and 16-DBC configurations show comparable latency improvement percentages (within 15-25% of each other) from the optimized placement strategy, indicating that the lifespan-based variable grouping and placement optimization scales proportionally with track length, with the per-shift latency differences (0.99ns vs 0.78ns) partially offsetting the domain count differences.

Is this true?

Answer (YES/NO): NO